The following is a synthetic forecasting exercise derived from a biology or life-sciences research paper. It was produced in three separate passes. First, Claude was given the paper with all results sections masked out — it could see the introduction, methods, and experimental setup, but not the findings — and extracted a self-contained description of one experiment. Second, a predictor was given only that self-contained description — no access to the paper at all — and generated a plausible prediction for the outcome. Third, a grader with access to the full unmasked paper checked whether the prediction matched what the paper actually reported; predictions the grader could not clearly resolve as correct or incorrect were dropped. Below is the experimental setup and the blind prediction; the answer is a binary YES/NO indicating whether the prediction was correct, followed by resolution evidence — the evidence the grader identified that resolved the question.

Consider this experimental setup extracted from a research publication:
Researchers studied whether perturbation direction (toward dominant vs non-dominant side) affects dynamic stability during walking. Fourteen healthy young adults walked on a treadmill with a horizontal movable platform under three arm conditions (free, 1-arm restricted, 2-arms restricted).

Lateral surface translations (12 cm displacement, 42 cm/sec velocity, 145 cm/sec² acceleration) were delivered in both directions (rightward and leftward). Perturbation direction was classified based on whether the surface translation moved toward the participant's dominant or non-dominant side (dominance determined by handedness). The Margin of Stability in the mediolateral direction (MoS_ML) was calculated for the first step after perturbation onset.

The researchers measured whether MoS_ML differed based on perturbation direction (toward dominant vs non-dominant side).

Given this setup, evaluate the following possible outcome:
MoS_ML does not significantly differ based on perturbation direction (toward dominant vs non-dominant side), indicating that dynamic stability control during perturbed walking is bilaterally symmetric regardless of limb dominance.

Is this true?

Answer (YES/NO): YES